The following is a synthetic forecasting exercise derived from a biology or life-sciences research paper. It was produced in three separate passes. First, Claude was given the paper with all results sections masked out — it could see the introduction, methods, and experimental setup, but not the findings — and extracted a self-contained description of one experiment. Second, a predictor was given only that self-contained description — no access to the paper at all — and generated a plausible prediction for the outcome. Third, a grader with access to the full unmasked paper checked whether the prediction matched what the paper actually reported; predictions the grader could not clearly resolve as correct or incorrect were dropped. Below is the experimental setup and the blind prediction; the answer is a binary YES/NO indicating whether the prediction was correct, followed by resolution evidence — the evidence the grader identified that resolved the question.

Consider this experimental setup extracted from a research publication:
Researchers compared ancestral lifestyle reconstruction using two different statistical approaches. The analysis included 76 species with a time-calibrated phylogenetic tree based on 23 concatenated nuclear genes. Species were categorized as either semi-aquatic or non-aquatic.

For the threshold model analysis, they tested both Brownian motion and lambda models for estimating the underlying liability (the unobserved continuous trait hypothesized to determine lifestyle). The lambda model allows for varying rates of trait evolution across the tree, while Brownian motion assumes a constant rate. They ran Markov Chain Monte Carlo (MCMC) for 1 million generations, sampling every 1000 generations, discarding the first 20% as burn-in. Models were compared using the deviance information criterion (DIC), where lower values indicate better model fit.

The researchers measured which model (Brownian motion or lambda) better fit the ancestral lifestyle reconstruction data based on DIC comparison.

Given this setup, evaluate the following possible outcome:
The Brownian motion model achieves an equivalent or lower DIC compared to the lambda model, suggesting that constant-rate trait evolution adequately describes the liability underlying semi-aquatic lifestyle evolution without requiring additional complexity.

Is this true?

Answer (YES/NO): NO